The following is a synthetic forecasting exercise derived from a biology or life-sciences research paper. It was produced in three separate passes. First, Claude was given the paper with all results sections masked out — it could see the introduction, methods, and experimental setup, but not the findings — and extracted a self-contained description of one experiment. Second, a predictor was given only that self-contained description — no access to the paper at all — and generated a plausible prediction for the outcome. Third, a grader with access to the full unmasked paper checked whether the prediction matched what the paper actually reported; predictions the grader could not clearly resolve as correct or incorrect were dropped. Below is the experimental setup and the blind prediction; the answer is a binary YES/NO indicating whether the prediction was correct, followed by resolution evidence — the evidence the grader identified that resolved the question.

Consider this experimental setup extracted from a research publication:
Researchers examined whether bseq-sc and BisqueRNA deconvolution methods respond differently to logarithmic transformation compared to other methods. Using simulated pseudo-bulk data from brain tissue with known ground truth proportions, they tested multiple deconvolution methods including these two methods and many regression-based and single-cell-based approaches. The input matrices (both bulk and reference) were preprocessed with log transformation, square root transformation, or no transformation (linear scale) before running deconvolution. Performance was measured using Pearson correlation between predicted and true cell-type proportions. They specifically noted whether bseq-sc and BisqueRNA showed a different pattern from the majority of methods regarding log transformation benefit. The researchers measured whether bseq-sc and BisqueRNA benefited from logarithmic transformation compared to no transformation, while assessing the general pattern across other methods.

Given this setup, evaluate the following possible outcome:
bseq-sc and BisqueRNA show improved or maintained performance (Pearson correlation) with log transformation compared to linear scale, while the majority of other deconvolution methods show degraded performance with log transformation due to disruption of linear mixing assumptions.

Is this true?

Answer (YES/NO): YES